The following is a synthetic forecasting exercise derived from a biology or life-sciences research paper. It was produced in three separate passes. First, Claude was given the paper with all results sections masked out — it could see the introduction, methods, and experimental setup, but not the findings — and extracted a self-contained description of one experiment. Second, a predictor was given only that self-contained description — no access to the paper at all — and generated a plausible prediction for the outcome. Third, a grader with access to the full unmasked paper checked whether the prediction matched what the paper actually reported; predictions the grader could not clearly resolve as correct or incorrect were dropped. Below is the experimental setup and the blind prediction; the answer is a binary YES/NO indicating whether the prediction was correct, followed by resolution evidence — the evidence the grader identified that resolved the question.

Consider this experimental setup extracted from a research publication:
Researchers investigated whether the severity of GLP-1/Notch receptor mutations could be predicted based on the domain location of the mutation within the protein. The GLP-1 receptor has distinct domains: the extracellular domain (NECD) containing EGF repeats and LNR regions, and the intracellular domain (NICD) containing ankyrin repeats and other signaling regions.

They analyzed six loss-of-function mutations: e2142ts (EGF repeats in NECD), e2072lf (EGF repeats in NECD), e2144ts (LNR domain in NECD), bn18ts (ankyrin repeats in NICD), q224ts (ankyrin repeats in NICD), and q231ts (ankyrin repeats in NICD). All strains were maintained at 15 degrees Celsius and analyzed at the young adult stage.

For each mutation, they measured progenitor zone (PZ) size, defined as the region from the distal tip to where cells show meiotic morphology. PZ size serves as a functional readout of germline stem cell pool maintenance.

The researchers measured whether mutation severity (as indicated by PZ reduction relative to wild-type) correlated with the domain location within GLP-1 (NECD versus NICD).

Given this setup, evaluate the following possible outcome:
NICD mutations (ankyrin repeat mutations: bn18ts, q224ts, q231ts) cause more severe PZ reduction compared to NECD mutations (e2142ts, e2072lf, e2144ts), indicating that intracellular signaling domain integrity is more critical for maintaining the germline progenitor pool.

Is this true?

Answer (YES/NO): YES